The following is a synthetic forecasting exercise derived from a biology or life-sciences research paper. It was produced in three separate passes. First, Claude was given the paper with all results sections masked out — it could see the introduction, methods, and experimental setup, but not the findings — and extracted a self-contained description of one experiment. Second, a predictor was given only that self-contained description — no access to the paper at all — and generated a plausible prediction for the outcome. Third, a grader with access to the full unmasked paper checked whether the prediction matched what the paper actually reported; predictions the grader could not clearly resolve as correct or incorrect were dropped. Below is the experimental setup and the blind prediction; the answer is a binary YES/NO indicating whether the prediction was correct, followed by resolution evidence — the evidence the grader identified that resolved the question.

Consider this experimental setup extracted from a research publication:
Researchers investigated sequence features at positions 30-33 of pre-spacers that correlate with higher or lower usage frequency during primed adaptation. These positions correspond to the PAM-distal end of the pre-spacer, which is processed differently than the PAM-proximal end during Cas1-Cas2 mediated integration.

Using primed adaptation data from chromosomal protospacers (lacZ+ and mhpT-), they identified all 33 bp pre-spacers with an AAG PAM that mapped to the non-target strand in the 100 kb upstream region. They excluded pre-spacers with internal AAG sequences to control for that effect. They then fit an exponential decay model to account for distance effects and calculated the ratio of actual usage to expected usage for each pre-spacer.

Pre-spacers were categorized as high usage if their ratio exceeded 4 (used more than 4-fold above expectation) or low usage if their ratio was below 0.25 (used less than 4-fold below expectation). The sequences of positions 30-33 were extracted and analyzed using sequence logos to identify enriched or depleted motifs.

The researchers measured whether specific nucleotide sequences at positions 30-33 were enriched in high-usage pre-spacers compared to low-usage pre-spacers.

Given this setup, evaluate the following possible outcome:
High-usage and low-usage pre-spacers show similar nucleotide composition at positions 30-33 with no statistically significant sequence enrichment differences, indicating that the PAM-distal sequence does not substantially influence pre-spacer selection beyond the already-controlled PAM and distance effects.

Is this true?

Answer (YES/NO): NO